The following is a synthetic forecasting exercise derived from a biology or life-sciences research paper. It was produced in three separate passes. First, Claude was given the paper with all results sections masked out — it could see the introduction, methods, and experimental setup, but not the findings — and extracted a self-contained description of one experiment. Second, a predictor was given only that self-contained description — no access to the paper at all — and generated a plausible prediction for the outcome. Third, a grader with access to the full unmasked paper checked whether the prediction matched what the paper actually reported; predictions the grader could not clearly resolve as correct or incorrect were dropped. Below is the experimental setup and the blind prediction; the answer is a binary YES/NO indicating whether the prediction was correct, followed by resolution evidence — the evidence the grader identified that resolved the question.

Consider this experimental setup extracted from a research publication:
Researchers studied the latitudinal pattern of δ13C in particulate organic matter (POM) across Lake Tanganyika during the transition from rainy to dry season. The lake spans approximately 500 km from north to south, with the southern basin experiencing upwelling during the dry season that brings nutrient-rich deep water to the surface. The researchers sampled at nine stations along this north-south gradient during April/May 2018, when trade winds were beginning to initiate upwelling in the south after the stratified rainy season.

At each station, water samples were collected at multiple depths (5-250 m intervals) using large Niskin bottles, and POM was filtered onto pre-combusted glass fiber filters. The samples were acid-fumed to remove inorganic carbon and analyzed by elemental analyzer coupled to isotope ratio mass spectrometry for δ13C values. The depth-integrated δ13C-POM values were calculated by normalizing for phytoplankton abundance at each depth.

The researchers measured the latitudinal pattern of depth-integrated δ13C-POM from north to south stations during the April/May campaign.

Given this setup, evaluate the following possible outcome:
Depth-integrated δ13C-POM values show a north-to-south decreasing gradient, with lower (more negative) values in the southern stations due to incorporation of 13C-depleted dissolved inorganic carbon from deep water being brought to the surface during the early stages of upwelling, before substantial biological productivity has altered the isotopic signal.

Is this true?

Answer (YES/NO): NO